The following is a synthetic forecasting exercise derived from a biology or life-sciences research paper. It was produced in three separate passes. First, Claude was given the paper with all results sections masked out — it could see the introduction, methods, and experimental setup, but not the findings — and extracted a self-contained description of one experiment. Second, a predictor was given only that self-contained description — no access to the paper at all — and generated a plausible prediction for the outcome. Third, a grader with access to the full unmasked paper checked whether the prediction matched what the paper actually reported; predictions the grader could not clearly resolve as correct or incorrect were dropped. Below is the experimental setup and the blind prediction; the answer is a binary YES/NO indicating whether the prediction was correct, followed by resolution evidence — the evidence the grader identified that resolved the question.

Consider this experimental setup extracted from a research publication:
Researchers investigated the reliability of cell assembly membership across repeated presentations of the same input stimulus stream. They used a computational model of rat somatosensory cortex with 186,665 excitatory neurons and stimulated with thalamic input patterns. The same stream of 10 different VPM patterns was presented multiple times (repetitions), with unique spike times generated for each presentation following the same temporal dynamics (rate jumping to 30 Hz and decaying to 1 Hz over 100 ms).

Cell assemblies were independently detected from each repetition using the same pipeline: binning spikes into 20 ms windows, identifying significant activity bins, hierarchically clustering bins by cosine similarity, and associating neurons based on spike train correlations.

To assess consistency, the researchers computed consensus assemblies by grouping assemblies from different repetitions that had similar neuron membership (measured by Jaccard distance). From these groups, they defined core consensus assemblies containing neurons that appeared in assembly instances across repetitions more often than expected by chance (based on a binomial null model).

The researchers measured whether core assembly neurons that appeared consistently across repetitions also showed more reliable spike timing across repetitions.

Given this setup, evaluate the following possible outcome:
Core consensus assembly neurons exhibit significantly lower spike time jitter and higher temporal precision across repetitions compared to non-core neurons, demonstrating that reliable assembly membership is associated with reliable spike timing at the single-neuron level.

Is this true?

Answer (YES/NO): YES